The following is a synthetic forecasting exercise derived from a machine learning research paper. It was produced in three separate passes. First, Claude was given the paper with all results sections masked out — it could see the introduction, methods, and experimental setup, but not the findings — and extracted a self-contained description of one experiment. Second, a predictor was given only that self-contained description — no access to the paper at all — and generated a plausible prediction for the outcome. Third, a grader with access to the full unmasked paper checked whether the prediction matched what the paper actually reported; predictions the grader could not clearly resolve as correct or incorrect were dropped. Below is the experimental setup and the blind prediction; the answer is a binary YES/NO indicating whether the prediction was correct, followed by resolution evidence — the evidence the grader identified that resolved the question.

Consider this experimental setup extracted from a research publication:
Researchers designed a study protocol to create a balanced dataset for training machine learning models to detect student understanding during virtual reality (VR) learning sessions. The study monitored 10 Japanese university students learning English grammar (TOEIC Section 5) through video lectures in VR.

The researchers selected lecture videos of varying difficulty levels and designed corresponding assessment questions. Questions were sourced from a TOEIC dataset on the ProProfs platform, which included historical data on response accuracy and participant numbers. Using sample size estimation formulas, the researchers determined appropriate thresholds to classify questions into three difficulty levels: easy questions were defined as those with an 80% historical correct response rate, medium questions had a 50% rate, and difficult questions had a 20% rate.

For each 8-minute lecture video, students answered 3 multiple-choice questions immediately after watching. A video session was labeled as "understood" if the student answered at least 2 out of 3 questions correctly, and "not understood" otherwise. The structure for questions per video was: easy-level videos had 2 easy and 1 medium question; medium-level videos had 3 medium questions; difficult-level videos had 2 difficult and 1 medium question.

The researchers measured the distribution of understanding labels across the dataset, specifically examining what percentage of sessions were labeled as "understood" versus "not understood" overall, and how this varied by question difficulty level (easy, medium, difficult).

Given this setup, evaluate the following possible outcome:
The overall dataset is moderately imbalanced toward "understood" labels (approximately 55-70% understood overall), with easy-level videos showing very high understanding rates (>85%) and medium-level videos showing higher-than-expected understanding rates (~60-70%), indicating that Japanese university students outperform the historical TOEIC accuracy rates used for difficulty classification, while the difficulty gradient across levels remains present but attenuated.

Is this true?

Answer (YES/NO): NO